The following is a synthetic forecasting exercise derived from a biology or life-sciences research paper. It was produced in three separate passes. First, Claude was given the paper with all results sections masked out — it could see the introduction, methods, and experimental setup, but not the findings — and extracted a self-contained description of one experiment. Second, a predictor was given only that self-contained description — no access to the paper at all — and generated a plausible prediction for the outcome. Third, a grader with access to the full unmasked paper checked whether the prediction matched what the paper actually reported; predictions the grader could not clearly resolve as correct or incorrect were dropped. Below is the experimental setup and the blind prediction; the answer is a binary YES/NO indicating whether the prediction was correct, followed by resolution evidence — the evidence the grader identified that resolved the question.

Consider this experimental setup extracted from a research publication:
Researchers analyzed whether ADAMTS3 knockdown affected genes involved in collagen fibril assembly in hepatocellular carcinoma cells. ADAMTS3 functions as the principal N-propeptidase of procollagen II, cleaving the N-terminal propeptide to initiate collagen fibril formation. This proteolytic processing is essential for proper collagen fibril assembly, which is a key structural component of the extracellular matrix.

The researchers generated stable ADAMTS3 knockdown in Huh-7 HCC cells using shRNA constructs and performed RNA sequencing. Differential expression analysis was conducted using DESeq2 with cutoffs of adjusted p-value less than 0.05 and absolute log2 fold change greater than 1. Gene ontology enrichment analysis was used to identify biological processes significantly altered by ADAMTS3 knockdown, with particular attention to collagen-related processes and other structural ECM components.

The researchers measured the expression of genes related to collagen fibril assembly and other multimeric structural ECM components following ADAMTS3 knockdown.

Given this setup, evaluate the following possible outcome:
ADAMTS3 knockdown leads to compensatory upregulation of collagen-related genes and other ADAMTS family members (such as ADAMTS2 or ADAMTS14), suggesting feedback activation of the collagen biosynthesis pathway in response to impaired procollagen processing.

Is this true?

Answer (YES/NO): NO